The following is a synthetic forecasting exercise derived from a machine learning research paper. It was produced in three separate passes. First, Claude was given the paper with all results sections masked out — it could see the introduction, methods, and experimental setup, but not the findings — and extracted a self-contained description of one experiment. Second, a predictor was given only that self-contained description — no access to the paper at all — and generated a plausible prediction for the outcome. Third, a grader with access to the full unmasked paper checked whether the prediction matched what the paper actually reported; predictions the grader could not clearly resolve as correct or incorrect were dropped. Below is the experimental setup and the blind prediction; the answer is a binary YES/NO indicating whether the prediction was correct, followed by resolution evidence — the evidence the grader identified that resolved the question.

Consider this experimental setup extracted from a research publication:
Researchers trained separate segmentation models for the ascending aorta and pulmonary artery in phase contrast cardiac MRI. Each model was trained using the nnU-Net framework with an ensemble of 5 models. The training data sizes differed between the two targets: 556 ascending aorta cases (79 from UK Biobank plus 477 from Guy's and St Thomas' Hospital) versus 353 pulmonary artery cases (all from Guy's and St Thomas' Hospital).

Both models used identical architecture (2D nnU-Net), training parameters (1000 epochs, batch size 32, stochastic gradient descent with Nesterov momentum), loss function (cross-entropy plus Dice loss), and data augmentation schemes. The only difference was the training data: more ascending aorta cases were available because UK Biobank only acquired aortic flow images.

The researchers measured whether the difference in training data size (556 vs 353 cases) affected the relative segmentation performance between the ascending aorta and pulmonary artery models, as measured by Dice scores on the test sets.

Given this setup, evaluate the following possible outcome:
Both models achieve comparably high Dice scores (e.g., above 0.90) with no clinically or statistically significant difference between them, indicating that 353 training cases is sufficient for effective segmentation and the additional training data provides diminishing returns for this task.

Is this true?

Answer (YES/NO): YES